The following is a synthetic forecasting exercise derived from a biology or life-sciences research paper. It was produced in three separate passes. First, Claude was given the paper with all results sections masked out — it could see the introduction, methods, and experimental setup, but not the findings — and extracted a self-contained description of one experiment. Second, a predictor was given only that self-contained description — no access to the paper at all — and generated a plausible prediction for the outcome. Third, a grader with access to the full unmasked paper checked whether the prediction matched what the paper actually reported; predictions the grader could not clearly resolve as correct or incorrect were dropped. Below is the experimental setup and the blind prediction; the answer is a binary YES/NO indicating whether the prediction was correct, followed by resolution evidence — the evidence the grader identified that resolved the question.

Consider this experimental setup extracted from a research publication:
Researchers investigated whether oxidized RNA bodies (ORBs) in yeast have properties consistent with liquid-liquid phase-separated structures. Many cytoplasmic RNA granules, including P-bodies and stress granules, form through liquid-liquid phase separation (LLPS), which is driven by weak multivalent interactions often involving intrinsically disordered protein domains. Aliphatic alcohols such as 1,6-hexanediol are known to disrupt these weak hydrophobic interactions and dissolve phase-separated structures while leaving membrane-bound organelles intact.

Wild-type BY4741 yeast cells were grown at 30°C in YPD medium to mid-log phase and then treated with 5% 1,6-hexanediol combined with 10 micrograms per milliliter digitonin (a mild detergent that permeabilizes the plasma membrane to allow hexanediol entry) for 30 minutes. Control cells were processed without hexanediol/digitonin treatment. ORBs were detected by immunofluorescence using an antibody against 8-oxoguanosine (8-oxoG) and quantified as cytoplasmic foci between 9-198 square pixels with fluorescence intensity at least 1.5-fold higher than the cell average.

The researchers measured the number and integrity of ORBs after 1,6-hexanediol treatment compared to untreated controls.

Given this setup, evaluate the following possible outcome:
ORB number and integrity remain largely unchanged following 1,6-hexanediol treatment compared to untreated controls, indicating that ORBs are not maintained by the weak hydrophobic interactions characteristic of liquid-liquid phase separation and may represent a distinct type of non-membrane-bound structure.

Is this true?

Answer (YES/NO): NO